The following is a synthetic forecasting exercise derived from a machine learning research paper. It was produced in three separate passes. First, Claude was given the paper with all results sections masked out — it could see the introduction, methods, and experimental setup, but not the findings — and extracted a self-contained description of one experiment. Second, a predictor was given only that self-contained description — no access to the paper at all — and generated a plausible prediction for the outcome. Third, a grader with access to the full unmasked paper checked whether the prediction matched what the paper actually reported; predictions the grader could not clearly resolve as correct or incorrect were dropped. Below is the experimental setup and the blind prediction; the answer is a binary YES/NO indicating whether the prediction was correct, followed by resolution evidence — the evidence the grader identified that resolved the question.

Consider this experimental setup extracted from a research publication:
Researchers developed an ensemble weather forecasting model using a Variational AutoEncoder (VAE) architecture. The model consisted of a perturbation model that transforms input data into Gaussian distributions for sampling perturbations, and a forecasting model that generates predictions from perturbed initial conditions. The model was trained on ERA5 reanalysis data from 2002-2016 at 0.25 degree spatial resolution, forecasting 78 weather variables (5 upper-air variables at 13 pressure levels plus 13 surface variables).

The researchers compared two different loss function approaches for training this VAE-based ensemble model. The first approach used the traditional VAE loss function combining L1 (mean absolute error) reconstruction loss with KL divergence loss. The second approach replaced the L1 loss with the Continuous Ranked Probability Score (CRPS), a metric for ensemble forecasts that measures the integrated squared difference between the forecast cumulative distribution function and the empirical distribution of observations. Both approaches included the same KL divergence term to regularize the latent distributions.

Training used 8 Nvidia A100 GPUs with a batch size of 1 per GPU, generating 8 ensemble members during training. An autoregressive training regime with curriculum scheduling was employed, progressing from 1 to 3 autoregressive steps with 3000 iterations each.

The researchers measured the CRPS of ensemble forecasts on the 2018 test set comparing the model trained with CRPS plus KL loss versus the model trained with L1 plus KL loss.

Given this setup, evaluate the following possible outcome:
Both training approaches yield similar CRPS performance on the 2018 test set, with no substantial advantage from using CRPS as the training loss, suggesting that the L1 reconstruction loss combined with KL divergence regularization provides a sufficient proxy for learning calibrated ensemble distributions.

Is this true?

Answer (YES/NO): NO